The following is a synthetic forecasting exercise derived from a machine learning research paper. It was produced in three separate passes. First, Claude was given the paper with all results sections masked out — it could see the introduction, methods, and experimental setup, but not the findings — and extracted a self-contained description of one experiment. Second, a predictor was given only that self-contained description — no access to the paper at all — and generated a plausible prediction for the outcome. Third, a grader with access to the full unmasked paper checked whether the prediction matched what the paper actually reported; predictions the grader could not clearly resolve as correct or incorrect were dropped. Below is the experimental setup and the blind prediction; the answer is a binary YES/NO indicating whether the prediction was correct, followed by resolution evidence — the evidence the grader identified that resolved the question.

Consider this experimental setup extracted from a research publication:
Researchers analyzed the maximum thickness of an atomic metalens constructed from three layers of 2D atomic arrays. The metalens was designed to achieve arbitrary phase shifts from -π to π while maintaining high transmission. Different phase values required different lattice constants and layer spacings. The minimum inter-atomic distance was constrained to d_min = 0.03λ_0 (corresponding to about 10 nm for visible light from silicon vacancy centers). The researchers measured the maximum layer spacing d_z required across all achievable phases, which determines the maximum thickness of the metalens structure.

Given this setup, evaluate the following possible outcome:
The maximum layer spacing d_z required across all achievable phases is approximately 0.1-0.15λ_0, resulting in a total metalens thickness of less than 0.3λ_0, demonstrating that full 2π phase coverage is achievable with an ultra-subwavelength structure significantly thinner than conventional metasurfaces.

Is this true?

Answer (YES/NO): NO